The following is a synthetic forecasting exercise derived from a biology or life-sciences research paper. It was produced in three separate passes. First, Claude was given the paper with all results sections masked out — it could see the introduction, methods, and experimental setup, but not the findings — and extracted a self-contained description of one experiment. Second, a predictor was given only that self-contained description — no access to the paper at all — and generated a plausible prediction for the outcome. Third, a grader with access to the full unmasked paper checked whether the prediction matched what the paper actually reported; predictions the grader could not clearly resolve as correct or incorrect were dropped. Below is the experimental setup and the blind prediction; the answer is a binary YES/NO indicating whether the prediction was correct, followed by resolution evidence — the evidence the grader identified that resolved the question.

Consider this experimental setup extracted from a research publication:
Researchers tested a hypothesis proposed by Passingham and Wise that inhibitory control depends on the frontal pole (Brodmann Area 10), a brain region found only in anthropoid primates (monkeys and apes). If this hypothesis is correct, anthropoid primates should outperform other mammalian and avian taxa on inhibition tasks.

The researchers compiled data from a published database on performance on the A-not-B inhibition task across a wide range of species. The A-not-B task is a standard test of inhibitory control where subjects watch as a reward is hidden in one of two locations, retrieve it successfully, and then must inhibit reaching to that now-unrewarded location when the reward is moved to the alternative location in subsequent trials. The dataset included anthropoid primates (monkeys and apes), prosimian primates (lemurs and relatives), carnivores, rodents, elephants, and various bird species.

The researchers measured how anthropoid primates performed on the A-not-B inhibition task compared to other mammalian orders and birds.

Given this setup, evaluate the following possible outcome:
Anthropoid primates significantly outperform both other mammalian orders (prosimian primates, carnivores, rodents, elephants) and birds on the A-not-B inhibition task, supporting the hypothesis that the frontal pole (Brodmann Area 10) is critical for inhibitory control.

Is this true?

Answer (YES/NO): YES